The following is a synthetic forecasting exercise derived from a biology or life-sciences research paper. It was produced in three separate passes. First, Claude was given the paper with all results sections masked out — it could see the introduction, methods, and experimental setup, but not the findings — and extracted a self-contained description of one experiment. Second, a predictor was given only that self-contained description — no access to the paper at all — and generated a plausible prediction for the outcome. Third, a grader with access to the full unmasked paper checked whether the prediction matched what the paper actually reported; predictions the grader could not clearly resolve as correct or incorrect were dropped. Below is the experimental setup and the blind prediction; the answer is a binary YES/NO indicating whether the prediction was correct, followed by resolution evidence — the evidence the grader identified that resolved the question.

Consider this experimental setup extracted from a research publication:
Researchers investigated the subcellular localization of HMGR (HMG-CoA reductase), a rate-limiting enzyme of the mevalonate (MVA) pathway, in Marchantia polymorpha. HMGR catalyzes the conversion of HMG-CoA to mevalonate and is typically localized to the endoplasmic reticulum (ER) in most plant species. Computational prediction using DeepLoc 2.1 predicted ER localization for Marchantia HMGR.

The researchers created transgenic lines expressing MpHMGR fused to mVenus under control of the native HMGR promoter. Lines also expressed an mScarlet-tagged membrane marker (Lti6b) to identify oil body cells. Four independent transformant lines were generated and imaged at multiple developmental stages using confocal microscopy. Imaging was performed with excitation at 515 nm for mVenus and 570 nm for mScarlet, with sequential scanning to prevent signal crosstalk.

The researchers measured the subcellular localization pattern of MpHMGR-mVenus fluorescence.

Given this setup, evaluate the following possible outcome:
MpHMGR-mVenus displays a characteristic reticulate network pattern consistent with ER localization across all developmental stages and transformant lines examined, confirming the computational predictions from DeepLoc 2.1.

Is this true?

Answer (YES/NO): NO